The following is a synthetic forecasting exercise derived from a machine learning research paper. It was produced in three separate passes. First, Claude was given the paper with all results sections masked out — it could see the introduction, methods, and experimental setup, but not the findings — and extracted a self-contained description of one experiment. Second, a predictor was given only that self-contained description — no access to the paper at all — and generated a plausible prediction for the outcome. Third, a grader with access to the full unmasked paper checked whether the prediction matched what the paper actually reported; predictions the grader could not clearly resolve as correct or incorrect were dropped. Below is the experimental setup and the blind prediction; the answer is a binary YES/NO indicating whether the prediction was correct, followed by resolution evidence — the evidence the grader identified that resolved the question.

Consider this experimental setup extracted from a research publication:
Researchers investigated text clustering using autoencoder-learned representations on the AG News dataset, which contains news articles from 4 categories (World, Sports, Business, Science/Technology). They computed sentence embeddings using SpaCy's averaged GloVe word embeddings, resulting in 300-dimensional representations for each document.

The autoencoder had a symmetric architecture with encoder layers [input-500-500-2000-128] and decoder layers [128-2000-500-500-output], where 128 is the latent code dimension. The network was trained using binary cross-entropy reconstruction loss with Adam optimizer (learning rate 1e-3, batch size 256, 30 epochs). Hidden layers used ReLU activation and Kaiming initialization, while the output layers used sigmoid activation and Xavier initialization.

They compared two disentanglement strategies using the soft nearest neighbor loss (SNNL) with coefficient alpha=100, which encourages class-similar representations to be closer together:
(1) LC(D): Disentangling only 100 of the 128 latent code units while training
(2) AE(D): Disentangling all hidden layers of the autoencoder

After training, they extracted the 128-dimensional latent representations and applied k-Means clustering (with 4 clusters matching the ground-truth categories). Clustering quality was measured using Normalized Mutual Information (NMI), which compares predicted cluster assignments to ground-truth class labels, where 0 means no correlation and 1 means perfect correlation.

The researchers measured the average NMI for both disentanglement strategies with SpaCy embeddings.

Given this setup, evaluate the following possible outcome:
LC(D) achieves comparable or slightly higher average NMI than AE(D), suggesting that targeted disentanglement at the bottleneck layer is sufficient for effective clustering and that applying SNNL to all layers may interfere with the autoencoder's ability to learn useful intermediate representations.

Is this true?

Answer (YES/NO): NO